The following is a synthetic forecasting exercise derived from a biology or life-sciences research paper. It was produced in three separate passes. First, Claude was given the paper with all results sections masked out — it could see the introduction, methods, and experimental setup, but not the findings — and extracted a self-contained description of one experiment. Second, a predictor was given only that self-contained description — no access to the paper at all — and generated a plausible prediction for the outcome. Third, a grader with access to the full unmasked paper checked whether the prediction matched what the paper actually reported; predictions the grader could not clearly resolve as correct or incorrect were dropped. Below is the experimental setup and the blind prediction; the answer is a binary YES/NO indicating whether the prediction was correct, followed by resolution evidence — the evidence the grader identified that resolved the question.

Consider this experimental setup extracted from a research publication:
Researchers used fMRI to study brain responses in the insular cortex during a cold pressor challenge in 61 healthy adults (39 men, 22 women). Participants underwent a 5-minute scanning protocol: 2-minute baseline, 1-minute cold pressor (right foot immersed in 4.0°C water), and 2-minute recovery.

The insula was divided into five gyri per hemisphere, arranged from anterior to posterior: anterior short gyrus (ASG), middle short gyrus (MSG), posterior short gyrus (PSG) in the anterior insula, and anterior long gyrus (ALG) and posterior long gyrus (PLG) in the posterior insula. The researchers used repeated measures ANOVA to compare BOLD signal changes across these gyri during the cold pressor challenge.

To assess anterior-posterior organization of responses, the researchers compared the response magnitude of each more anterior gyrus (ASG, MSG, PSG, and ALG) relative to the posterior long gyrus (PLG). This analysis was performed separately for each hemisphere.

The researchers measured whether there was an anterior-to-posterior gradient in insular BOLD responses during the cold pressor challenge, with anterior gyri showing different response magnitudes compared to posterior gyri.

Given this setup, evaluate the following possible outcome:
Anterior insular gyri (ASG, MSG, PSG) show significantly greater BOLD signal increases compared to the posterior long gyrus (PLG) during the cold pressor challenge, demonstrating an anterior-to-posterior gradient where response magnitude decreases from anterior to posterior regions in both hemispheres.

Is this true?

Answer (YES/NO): NO